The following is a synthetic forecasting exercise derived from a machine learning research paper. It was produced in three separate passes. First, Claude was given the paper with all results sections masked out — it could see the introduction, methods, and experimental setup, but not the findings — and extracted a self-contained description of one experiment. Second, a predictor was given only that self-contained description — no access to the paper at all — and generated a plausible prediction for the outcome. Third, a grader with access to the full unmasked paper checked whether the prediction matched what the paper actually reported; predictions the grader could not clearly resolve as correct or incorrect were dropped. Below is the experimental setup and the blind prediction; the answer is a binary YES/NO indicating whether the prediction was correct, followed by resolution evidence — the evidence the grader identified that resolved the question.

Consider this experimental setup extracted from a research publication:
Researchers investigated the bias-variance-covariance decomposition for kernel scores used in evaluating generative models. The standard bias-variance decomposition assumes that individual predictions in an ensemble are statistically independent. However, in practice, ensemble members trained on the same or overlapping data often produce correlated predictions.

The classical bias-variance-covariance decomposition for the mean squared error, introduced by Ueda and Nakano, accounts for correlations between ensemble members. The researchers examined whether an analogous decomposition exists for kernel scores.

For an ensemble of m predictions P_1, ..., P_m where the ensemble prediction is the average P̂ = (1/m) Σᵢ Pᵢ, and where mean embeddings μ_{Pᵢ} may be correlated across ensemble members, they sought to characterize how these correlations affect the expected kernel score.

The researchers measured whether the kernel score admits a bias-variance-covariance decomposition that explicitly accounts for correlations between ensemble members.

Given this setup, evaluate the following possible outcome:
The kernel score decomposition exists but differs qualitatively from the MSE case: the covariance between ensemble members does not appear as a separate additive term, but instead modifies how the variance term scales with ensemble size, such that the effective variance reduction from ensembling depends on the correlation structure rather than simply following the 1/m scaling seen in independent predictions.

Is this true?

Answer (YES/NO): NO